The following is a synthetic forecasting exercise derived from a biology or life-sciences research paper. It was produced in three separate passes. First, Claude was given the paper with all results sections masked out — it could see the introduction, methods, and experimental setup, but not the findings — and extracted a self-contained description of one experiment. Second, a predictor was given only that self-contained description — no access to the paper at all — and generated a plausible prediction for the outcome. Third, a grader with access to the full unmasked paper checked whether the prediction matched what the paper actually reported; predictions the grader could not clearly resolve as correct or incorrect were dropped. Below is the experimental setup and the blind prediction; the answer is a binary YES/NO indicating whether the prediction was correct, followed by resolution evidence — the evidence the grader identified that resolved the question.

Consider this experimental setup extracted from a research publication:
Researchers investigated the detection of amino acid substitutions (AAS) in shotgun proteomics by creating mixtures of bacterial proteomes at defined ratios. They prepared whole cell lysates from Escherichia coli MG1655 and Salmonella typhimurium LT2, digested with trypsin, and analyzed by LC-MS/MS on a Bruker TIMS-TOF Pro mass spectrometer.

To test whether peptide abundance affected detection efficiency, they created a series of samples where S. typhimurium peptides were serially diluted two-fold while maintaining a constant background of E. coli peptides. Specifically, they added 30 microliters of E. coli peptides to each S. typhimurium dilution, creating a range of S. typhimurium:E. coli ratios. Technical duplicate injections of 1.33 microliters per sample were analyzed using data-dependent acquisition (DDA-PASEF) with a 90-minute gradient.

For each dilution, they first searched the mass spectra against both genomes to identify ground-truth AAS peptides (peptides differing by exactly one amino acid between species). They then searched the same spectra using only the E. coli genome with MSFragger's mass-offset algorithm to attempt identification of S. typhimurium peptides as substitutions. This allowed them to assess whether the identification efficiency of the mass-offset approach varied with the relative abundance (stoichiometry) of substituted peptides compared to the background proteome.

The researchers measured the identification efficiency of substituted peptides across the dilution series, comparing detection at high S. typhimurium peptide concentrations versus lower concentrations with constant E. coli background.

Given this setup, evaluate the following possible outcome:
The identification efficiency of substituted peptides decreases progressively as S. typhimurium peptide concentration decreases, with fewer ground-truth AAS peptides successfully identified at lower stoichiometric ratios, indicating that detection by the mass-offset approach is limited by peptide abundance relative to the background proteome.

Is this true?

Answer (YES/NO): NO